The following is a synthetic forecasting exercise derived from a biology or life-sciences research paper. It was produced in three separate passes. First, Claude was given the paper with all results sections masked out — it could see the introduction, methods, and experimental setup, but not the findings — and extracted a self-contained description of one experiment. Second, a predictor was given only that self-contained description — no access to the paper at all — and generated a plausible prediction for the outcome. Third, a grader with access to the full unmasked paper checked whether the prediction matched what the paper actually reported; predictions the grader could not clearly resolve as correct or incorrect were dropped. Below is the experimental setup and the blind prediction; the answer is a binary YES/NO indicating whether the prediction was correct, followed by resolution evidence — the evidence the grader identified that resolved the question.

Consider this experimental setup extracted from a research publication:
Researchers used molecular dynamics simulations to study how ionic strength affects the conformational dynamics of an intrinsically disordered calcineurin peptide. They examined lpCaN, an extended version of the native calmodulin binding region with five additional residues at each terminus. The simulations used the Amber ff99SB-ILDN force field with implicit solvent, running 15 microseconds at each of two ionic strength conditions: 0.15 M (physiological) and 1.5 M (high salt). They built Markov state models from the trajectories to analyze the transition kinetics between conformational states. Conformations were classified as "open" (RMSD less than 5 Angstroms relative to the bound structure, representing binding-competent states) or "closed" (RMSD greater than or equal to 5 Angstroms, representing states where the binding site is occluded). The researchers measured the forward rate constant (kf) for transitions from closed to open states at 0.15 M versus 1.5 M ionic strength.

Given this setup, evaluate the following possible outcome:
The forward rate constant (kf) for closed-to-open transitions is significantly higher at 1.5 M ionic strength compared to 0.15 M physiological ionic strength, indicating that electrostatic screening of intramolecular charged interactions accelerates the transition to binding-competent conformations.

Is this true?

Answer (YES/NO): YES